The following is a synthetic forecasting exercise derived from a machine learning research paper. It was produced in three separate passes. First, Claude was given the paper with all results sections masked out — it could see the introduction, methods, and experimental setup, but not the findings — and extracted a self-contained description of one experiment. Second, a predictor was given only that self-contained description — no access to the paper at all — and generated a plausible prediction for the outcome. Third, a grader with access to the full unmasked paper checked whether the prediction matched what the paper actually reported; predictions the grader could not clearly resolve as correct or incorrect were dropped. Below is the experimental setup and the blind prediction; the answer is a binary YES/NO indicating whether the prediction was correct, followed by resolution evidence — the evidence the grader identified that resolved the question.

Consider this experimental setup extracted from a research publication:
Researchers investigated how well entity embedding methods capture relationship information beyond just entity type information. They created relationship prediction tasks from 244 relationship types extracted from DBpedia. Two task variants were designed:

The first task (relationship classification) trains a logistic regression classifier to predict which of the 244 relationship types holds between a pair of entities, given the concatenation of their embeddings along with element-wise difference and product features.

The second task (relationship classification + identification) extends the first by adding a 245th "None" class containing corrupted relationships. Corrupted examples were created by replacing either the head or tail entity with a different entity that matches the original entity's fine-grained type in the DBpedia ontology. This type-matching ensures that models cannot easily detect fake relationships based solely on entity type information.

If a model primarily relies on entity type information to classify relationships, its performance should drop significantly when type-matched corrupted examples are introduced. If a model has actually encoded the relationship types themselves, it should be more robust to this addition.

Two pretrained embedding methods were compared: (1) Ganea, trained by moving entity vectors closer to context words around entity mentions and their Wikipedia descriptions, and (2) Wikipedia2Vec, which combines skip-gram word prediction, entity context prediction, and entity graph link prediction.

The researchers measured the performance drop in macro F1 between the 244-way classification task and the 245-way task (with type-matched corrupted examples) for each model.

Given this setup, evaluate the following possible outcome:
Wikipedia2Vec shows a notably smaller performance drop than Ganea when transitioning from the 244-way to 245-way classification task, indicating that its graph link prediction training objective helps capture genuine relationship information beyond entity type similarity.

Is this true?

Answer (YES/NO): YES